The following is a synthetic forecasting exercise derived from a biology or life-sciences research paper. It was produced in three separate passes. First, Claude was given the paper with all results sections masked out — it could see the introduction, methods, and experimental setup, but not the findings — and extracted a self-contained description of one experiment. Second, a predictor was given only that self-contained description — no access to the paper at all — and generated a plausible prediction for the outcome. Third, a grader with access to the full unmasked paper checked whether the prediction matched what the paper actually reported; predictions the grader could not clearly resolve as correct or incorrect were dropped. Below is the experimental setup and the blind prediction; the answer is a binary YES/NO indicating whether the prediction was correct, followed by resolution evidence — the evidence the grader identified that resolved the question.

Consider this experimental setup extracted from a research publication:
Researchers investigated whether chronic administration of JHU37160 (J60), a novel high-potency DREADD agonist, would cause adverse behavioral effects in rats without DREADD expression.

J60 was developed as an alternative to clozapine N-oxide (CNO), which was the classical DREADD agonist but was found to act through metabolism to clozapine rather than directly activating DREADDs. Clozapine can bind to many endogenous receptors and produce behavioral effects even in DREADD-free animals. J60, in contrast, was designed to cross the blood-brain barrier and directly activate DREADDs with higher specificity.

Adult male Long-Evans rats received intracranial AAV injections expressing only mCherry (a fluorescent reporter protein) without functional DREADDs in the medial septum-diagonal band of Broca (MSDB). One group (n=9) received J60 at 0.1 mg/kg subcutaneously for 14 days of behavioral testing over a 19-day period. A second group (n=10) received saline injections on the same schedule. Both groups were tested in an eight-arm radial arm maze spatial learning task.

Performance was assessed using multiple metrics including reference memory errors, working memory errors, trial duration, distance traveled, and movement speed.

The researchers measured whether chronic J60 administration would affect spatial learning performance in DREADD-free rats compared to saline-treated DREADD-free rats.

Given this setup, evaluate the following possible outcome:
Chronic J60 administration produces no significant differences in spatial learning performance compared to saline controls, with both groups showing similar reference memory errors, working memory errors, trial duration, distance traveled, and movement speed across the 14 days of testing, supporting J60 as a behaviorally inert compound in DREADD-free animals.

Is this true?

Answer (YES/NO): NO